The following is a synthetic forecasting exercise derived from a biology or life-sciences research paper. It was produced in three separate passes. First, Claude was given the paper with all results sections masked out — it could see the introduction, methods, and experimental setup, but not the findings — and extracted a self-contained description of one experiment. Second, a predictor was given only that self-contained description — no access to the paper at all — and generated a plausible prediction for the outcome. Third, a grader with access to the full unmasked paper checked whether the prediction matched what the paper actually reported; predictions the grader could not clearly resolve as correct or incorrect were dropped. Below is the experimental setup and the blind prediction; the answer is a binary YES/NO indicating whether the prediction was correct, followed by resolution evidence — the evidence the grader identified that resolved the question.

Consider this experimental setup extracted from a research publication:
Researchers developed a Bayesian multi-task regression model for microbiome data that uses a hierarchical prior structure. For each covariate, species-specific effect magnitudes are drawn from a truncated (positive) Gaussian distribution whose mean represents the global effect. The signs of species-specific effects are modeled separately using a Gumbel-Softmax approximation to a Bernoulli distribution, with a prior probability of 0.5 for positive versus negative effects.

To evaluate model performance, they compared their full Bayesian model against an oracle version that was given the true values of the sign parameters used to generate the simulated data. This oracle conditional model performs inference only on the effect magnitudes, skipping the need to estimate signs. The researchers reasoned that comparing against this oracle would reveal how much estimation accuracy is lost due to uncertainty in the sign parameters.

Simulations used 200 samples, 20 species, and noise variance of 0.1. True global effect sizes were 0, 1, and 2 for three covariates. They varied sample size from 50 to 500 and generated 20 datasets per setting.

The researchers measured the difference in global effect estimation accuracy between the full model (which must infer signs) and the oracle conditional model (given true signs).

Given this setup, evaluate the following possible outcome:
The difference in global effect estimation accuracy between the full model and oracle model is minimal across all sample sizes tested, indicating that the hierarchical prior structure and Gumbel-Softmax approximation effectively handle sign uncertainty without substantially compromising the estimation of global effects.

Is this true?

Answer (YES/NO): YES